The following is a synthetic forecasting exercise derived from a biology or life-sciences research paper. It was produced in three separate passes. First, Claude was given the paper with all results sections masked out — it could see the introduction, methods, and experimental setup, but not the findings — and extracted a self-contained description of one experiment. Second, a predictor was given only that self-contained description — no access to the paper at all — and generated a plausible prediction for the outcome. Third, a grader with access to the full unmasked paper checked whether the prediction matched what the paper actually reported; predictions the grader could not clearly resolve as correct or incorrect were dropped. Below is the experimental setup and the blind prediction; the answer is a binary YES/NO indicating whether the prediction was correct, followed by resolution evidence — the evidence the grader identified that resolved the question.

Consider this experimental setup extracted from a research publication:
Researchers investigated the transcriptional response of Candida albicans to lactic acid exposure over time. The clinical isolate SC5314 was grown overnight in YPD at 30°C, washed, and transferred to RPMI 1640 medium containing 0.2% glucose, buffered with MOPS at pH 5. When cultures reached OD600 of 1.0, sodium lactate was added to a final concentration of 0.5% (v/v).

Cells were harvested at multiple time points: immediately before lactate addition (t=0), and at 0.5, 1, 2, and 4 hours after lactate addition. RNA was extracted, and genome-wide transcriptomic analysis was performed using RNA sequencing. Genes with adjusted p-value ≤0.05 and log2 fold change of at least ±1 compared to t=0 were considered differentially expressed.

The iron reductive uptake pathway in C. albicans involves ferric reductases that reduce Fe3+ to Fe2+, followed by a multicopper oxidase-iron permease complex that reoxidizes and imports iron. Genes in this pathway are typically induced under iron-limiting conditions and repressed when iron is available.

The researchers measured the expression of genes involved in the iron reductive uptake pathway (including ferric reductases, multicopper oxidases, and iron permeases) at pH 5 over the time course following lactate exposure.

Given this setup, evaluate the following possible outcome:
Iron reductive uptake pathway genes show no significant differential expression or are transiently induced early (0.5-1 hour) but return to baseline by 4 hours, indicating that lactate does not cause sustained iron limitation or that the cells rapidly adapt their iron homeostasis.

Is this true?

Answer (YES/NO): NO